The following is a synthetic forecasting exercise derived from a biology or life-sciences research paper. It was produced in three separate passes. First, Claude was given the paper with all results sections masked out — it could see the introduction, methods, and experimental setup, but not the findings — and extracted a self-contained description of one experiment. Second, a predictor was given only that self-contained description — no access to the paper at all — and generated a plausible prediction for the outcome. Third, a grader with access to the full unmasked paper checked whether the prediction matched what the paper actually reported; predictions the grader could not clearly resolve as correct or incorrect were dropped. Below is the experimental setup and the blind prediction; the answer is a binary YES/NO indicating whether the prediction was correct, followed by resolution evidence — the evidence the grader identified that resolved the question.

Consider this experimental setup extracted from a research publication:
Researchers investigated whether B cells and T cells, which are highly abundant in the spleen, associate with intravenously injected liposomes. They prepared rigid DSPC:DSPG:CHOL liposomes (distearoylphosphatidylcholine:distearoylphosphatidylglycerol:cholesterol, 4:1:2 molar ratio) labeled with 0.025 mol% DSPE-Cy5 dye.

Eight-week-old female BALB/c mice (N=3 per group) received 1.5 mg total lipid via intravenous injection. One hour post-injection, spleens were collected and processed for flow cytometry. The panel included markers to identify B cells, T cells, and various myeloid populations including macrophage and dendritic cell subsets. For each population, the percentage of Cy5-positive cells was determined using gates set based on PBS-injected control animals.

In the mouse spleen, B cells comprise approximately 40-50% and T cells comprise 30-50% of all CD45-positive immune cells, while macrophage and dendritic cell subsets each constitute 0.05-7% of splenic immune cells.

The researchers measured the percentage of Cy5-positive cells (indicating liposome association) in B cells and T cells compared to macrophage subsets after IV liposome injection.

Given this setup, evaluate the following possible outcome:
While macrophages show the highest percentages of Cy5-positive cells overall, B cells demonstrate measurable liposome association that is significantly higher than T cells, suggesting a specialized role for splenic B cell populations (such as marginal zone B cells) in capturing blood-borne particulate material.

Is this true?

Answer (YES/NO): NO